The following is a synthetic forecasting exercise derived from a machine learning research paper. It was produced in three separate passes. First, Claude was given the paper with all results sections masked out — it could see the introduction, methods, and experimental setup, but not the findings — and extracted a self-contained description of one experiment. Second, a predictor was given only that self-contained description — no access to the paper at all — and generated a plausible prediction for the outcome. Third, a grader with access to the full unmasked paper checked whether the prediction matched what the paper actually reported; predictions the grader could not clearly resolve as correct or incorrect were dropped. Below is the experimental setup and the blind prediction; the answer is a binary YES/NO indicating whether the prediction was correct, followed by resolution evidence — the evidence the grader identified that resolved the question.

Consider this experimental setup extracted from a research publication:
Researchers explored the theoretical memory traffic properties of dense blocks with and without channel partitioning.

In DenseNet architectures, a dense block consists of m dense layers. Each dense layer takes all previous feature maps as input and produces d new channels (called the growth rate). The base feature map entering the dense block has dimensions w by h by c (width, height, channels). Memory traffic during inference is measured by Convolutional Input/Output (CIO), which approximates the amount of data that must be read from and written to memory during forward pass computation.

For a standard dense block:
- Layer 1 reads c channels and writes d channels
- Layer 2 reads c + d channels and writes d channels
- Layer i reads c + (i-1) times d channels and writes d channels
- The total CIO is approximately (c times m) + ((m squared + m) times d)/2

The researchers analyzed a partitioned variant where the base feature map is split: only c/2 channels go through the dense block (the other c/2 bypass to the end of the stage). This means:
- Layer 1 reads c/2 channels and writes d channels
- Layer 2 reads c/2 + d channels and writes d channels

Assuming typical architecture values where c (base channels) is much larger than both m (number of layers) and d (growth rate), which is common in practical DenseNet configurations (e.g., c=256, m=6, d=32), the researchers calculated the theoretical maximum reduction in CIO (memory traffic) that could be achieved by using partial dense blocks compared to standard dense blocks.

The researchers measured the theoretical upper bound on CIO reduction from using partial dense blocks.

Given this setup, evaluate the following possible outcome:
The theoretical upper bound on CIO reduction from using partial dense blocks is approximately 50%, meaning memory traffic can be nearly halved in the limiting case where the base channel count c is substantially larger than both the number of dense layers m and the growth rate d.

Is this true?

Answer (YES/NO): YES